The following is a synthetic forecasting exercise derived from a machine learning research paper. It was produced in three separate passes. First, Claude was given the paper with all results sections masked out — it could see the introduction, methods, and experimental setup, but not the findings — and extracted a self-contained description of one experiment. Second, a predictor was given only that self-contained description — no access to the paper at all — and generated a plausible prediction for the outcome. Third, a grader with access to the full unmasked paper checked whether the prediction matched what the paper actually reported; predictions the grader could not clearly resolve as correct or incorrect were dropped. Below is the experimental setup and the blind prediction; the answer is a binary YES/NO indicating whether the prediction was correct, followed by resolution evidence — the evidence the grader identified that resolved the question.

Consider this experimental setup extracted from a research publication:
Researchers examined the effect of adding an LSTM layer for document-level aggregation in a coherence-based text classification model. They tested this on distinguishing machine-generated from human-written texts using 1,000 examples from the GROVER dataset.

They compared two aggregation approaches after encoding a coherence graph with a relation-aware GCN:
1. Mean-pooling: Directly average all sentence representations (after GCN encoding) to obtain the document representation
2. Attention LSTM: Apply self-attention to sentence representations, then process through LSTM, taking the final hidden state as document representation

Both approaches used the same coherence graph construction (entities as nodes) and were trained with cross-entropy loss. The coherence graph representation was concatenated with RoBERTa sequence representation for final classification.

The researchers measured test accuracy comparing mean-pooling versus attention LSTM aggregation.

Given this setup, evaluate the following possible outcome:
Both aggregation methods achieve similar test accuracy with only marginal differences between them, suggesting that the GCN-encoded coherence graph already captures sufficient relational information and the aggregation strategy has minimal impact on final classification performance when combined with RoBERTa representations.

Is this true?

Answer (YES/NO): YES